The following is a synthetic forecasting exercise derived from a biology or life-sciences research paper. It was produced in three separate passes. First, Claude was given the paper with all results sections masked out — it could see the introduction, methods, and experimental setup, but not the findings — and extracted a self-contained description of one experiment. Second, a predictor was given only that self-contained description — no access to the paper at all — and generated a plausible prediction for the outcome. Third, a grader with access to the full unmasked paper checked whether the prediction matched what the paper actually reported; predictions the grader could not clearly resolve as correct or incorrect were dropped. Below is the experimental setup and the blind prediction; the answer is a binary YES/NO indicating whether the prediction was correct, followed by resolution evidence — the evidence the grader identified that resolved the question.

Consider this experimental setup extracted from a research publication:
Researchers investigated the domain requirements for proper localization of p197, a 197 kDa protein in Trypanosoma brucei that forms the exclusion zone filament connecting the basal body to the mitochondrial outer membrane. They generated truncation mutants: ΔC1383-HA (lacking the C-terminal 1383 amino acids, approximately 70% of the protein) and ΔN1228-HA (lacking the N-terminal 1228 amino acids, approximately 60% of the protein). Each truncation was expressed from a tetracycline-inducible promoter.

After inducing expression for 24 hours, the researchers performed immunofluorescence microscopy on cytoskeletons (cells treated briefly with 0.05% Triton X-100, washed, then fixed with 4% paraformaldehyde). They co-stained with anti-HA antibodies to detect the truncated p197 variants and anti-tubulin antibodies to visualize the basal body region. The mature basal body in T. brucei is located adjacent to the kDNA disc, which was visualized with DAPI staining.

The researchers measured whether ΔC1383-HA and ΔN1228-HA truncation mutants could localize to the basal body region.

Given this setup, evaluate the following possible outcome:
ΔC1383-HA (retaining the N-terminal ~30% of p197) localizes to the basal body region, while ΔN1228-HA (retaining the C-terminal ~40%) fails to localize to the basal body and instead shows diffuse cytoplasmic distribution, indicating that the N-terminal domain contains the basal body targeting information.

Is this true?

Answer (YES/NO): NO